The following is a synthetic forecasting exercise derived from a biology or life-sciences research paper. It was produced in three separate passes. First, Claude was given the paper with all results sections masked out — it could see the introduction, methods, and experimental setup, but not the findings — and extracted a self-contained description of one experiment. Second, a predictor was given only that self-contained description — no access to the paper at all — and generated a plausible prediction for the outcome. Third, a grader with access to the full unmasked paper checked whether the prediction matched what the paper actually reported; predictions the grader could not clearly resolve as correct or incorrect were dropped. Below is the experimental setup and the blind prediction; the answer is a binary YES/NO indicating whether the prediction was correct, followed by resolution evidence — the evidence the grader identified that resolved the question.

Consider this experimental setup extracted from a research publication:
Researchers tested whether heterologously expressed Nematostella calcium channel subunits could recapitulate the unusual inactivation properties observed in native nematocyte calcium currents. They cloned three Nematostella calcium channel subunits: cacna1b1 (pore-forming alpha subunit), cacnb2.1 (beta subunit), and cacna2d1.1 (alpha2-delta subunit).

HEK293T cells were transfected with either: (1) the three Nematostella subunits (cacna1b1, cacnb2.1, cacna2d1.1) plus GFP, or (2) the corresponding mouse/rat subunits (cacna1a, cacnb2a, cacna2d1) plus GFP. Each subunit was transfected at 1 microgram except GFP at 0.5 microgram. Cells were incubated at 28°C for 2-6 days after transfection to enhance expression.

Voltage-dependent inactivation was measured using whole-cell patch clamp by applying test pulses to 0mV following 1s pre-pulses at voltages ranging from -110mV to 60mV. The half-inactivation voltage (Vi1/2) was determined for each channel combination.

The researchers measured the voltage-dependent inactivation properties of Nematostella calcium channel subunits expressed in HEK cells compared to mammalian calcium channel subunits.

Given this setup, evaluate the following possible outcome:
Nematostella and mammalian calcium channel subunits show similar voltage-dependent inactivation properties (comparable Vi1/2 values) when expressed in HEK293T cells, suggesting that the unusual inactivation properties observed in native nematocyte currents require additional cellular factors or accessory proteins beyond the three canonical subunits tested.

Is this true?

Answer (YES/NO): NO